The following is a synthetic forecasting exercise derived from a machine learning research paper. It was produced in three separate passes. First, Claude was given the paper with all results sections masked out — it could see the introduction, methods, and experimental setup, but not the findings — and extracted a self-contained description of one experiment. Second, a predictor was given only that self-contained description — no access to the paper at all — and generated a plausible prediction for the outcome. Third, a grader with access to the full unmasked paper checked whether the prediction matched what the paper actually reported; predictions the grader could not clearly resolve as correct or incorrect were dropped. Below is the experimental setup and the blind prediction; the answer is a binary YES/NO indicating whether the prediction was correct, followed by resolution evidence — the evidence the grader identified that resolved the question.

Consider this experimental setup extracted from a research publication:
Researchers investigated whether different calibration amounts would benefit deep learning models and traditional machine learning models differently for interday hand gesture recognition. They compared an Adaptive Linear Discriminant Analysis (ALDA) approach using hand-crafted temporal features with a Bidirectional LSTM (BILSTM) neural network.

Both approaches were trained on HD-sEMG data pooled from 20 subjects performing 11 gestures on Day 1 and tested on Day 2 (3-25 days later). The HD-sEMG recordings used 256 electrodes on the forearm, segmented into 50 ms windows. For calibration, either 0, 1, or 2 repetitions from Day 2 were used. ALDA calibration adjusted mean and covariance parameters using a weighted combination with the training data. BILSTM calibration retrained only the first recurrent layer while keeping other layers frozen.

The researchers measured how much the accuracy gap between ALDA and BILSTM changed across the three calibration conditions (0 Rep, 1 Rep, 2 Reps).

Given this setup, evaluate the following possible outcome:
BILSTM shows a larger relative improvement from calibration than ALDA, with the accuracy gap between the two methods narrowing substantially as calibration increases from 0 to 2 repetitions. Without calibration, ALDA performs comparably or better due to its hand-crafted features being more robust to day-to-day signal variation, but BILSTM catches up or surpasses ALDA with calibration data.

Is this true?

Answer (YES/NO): NO